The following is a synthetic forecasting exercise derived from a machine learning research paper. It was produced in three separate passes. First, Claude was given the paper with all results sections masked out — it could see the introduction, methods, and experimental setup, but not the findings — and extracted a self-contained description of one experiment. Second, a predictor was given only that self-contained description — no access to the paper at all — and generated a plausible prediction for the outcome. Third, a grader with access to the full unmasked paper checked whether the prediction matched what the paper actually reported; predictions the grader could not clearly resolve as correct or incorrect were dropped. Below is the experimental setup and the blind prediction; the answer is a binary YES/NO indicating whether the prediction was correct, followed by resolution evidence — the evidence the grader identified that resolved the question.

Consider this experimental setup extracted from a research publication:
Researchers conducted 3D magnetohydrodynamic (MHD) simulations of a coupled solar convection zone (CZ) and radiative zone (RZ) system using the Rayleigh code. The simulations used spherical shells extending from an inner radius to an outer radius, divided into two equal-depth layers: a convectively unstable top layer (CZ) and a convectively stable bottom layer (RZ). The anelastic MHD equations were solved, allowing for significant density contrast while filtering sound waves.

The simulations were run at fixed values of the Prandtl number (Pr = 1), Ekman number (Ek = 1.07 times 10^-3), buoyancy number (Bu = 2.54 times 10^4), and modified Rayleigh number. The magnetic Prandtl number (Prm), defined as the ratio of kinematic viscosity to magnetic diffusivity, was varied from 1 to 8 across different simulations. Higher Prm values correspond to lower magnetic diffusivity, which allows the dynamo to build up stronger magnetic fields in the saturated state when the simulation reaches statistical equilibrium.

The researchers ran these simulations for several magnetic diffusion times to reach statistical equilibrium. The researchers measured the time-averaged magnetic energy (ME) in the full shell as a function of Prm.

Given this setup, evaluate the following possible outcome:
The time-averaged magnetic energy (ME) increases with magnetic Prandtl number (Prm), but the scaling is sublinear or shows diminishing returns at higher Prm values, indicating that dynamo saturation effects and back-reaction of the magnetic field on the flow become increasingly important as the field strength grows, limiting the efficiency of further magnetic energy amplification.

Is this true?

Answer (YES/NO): YES